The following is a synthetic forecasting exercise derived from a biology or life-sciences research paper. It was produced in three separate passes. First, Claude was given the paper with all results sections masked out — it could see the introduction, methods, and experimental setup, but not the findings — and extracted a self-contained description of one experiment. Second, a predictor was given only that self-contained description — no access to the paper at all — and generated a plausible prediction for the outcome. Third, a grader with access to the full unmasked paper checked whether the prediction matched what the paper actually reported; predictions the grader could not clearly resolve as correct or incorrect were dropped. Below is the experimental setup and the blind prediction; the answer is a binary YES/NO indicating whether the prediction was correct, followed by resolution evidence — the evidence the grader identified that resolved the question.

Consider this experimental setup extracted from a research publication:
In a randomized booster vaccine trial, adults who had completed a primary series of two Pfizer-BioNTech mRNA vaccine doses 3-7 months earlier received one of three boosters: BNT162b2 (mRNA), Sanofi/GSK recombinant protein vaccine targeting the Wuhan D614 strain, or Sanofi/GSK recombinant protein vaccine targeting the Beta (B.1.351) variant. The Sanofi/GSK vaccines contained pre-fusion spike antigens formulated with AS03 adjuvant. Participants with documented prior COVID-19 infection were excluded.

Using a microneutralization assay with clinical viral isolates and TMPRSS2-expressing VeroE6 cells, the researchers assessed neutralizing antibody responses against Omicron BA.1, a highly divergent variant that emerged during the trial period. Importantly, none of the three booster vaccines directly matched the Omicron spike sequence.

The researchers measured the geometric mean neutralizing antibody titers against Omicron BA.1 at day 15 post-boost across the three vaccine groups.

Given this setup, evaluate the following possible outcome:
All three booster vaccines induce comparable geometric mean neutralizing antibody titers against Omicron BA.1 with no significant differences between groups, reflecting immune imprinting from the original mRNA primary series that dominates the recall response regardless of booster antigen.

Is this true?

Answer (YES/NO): NO